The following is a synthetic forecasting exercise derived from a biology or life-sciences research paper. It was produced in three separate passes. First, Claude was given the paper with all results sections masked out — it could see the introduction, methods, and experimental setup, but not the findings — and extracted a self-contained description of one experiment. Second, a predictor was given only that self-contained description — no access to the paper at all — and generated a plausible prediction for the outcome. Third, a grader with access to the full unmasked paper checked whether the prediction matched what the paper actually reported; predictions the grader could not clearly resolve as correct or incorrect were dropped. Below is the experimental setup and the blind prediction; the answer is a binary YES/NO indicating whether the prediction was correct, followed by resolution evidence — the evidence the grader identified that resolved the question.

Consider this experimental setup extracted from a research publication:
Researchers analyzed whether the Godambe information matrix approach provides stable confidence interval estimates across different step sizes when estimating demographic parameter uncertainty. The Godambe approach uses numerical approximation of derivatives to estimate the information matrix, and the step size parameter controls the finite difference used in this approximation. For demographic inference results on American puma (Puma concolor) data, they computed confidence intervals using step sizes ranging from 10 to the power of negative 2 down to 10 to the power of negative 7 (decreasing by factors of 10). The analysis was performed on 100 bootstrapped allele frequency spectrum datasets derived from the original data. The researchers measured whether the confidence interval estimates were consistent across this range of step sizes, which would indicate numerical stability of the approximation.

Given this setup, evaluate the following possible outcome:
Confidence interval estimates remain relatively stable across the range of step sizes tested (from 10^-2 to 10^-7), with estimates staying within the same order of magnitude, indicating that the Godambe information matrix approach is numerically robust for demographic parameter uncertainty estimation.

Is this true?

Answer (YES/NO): YES